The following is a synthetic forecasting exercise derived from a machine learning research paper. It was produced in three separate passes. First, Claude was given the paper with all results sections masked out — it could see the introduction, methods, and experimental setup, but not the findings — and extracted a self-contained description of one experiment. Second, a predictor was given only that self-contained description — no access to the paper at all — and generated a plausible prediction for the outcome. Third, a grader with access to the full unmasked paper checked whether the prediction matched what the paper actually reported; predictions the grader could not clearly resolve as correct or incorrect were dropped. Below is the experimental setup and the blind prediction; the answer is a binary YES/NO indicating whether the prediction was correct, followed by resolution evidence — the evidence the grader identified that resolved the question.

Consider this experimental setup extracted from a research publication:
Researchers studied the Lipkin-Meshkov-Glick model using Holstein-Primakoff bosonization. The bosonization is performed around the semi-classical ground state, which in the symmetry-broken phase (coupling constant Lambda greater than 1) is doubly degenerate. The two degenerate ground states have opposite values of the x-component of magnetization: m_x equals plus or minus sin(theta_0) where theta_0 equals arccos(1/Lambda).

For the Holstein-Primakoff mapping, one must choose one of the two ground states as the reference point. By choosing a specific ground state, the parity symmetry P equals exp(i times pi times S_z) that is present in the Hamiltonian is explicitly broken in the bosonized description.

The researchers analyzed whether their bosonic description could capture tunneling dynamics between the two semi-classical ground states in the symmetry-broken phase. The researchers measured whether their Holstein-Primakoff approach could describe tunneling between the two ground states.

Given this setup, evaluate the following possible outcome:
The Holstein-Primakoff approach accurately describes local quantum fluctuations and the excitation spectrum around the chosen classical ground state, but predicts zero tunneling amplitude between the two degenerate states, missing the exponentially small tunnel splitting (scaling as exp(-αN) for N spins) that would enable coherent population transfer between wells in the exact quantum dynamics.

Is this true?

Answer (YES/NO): YES